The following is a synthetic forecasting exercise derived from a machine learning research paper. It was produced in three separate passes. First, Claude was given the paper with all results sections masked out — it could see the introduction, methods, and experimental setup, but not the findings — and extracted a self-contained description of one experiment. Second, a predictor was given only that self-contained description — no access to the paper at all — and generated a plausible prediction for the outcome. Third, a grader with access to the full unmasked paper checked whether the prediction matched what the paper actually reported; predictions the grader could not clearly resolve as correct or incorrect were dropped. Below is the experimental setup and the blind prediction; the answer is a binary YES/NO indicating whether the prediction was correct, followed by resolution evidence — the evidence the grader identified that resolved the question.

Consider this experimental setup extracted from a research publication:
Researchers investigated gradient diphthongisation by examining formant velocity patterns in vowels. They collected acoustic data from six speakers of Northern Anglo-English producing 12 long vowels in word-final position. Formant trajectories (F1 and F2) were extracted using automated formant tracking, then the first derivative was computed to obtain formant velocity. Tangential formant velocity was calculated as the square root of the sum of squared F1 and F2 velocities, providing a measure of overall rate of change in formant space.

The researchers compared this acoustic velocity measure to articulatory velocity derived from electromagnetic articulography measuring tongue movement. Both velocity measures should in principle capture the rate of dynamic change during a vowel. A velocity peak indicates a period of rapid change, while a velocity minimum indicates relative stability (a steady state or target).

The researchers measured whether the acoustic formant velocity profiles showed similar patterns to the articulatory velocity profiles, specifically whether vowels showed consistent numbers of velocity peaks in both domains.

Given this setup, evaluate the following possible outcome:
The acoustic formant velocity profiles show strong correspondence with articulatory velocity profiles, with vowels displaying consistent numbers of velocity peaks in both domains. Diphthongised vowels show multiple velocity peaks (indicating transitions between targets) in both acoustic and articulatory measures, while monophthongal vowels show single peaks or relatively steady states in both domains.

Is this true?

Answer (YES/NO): NO